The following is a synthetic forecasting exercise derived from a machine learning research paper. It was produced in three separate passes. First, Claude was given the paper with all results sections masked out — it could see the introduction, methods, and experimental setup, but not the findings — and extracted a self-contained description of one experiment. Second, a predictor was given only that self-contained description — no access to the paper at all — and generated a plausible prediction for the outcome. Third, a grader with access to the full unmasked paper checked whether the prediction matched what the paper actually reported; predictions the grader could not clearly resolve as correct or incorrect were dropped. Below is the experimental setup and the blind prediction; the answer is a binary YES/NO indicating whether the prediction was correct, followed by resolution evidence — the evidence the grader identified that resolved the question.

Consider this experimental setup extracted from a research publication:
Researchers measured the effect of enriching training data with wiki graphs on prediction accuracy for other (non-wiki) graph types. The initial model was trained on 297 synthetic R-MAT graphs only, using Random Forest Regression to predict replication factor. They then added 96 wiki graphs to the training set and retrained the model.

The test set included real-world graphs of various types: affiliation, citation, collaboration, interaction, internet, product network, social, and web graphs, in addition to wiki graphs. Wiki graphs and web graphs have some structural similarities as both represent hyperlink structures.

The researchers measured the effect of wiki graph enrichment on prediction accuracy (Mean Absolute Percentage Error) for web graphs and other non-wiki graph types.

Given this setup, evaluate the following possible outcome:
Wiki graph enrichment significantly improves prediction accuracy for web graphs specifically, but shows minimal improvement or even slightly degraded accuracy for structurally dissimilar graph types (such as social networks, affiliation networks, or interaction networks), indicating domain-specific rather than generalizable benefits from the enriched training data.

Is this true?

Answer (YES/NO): NO